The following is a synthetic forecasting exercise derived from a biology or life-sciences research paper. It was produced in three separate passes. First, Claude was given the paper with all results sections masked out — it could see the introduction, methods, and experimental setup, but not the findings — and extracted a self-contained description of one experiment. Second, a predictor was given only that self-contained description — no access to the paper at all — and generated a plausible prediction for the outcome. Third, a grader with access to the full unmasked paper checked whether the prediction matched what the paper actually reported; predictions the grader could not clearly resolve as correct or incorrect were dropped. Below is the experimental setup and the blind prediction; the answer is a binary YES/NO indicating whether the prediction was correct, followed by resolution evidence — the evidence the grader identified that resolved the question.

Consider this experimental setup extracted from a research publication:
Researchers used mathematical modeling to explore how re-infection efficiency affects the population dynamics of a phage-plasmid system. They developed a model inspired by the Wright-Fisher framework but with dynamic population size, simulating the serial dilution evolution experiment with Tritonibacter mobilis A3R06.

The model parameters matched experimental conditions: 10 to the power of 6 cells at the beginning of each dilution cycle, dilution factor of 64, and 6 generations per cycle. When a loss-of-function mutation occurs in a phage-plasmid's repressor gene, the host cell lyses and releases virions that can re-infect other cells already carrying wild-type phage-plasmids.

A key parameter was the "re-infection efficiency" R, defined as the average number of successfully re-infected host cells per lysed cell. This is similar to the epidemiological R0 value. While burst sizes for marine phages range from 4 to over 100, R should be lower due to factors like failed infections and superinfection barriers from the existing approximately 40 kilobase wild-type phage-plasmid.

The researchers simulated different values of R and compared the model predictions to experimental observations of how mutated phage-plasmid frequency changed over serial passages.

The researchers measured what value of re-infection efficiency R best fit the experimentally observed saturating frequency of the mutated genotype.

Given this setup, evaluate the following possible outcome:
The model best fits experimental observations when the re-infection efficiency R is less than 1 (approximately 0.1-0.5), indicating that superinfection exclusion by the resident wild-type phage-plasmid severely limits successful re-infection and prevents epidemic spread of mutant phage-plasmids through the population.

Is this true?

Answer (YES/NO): NO